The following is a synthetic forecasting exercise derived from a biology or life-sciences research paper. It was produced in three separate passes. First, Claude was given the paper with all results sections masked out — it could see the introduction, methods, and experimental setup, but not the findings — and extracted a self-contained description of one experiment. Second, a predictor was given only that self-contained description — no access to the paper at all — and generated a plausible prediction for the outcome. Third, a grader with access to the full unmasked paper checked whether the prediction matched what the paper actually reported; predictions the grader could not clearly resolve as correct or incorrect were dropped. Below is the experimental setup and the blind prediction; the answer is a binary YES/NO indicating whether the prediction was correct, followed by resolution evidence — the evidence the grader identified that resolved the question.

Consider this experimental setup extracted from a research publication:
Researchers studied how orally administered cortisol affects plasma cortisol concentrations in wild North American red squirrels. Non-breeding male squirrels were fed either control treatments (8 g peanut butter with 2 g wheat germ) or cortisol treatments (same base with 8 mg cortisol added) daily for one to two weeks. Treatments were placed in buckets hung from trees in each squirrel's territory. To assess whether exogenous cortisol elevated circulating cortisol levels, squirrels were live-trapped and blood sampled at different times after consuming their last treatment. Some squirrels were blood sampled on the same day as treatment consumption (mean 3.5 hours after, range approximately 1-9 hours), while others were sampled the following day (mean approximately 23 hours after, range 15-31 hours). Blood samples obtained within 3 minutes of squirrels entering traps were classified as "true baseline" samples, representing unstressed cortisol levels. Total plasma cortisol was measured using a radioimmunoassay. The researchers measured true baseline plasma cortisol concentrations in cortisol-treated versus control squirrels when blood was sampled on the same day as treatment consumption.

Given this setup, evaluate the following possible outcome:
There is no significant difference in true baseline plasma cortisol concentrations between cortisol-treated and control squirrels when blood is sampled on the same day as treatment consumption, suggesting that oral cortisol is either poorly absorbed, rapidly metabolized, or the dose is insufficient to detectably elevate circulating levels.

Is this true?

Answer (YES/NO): NO